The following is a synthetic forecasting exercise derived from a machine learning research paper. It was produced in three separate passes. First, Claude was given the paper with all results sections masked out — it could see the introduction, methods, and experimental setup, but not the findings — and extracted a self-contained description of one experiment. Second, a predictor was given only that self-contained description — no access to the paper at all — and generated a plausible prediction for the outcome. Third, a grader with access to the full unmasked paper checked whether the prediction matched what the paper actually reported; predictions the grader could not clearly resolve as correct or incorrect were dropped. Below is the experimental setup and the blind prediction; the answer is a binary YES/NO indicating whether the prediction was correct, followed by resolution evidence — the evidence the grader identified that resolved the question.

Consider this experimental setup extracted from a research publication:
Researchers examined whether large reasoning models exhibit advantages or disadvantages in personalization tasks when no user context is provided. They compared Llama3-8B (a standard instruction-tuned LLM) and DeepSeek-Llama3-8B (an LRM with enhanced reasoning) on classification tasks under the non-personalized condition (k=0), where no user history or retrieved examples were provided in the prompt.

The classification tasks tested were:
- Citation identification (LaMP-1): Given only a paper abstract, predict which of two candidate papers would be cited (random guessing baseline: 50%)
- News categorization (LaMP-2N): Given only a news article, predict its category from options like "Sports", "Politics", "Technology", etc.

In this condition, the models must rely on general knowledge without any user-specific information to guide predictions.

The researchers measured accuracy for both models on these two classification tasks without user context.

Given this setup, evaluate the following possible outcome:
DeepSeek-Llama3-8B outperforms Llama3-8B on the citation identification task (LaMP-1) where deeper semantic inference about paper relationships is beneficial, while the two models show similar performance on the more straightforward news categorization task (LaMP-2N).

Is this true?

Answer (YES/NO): NO